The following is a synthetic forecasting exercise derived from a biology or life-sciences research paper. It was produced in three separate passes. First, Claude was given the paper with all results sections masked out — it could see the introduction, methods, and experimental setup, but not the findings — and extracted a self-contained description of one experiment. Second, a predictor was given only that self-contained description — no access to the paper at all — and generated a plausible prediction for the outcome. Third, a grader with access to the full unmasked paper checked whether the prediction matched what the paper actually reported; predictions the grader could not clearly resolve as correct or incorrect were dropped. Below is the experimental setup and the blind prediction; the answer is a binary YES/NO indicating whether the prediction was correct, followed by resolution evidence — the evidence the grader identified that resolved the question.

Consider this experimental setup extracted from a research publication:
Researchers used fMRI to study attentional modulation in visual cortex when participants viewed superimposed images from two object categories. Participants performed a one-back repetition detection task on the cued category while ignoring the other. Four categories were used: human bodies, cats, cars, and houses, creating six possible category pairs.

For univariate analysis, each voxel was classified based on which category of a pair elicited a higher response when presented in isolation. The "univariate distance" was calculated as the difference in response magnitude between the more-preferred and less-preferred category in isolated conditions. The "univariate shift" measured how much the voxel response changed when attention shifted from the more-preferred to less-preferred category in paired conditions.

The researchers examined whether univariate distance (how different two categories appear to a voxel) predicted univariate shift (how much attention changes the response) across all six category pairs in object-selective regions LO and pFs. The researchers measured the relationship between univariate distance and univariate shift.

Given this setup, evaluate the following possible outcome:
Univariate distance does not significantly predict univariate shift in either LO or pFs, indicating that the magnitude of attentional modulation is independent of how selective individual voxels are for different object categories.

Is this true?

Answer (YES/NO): NO